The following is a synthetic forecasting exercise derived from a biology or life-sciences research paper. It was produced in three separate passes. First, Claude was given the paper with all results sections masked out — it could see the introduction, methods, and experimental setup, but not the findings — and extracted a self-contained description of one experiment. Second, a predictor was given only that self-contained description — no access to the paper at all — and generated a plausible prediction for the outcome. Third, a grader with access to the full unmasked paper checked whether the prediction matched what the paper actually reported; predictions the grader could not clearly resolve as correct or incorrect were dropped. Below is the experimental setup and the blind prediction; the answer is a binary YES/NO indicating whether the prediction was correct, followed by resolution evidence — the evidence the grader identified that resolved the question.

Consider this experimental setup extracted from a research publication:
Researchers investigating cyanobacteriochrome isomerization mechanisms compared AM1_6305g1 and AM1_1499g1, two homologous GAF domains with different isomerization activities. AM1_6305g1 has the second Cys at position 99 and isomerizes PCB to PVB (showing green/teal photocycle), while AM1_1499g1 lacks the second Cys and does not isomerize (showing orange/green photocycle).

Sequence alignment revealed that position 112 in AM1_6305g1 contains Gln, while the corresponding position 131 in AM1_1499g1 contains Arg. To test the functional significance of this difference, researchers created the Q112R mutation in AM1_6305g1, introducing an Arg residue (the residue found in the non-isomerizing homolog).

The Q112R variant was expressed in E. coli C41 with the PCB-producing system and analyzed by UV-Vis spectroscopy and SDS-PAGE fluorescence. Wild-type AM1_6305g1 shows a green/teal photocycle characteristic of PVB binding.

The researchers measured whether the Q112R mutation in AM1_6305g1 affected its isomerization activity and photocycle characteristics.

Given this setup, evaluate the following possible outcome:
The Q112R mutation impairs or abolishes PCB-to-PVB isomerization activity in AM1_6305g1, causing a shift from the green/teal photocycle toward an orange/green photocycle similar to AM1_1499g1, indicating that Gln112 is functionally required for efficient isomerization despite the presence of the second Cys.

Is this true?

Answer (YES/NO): NO